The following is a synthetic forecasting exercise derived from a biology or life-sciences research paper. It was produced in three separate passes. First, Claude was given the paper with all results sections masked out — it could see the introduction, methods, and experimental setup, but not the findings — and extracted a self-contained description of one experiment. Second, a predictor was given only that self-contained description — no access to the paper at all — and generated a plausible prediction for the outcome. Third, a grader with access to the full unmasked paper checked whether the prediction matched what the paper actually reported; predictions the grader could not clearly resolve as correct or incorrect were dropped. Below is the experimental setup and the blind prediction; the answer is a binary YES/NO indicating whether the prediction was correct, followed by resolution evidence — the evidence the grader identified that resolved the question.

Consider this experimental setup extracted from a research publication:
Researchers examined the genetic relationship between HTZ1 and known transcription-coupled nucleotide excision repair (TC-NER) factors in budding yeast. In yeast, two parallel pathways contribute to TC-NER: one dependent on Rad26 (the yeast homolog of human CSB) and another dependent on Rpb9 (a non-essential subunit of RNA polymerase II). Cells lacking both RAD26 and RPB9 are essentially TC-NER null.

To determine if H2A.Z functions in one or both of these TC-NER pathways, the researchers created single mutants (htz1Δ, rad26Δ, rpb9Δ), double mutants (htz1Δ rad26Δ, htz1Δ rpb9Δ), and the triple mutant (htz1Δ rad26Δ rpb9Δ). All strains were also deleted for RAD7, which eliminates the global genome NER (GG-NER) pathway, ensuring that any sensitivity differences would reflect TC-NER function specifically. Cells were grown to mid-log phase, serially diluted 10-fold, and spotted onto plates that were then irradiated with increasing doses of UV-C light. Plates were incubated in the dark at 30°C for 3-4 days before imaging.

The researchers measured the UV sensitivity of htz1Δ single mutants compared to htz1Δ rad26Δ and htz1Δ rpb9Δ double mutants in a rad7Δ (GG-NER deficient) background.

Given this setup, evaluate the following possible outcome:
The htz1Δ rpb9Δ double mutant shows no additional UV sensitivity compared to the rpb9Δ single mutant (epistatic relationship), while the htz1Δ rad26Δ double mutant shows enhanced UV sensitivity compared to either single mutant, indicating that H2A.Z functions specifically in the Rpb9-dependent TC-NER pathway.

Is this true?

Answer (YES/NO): NO